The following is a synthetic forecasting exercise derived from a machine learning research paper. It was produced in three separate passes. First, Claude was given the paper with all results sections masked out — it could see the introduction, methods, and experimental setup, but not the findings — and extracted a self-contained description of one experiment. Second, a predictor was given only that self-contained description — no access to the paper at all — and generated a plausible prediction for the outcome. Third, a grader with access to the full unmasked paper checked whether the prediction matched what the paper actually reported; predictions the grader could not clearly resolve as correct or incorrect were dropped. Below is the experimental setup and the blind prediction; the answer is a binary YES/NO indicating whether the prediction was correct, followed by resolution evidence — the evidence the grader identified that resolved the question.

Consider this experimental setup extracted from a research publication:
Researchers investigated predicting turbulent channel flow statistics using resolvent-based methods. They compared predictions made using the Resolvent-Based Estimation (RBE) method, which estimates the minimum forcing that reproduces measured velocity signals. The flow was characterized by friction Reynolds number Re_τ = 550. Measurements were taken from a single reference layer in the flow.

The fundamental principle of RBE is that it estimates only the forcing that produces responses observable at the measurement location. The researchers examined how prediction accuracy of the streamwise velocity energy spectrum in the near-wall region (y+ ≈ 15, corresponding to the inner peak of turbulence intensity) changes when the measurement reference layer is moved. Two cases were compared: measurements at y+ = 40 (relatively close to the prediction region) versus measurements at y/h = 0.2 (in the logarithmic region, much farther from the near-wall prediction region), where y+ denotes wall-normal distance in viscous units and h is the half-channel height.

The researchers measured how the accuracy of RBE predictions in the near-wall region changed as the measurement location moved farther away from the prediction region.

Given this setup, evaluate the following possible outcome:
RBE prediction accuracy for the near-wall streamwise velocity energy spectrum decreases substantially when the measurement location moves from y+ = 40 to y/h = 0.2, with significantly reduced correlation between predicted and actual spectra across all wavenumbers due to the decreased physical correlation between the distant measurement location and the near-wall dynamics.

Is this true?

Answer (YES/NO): NO